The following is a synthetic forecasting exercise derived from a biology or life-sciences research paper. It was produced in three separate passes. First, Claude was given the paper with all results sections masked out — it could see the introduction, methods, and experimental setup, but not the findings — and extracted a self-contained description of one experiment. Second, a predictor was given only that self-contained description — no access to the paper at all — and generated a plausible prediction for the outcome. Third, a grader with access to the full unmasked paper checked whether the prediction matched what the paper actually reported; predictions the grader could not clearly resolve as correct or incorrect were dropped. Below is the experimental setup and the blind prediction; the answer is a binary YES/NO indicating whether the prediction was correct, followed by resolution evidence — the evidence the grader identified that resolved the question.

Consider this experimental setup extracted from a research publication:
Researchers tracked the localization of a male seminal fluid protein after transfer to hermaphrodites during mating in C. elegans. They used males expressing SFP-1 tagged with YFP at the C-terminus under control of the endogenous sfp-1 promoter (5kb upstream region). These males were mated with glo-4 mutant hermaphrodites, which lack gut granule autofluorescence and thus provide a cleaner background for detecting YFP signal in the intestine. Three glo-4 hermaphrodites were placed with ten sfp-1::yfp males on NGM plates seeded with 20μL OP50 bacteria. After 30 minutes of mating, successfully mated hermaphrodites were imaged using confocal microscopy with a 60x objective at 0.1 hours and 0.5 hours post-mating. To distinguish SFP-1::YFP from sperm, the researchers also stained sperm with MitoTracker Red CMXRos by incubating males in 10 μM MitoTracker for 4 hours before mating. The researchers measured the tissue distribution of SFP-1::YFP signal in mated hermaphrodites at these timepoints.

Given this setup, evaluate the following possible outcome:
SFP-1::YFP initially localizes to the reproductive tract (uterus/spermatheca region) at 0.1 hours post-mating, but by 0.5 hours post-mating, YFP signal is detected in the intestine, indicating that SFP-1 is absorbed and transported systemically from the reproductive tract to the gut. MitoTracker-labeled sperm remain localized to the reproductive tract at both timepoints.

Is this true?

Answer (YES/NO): YES